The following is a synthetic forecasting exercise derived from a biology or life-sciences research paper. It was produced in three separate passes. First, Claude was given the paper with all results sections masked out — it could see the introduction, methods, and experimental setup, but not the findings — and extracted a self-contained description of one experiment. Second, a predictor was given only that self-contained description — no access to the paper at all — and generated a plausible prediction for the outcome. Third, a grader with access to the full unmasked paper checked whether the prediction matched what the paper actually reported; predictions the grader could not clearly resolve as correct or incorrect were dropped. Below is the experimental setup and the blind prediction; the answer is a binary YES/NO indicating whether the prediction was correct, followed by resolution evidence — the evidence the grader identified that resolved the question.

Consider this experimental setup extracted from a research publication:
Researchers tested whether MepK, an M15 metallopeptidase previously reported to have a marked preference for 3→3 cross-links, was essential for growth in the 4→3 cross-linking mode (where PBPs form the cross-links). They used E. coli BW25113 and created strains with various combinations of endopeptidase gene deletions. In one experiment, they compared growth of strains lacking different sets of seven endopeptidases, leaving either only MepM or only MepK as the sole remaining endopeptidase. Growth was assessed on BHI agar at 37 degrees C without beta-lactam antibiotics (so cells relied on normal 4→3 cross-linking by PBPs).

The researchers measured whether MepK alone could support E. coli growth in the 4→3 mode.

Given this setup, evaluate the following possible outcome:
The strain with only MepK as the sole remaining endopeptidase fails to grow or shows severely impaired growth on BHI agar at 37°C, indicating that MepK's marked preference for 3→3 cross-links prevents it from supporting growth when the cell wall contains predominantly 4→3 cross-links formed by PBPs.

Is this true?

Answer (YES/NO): YES